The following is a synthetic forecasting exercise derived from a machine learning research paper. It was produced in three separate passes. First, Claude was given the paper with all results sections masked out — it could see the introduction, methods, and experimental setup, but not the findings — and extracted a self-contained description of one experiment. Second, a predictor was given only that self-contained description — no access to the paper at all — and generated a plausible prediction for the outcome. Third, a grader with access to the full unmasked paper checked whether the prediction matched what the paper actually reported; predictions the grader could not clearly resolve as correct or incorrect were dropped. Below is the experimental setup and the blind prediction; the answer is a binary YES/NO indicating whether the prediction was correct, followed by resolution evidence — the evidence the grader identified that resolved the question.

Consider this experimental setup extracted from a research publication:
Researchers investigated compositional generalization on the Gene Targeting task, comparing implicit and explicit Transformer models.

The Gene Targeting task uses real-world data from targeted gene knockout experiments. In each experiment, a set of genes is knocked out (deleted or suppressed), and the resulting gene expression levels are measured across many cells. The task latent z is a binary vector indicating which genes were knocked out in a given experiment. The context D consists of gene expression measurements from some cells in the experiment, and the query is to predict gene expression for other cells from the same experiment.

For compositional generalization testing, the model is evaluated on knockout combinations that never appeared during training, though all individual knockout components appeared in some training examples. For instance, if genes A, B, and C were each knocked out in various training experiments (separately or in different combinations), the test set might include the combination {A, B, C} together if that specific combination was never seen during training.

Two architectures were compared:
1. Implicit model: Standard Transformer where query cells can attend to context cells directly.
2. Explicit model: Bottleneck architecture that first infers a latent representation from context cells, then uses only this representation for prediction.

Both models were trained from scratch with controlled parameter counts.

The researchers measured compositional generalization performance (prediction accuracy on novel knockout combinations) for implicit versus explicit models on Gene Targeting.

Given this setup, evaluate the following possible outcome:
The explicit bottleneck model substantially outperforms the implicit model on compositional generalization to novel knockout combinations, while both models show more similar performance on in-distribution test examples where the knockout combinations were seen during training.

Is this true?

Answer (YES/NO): NO